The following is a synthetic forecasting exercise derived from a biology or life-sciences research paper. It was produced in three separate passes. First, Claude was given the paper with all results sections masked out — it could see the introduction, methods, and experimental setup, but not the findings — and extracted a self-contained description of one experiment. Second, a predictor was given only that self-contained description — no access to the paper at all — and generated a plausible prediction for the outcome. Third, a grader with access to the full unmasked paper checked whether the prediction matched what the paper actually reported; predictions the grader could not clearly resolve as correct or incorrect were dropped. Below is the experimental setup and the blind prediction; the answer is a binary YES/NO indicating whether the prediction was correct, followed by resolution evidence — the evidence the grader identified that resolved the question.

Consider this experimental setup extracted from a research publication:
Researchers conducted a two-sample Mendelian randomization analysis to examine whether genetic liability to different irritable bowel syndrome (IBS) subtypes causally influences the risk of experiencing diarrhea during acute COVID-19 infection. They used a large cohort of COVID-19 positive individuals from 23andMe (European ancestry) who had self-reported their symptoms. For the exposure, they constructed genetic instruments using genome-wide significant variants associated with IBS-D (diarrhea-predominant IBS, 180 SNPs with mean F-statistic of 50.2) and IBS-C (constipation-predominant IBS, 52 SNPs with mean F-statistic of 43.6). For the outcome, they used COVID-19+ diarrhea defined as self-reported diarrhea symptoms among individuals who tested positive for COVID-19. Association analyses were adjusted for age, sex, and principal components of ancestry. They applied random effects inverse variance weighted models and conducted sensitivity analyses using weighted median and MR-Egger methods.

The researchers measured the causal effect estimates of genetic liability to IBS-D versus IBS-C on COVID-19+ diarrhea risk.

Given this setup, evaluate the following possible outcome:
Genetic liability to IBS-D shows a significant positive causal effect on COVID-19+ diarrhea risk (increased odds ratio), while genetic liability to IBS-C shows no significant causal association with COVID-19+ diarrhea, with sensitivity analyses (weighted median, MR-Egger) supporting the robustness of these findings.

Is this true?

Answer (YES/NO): NO